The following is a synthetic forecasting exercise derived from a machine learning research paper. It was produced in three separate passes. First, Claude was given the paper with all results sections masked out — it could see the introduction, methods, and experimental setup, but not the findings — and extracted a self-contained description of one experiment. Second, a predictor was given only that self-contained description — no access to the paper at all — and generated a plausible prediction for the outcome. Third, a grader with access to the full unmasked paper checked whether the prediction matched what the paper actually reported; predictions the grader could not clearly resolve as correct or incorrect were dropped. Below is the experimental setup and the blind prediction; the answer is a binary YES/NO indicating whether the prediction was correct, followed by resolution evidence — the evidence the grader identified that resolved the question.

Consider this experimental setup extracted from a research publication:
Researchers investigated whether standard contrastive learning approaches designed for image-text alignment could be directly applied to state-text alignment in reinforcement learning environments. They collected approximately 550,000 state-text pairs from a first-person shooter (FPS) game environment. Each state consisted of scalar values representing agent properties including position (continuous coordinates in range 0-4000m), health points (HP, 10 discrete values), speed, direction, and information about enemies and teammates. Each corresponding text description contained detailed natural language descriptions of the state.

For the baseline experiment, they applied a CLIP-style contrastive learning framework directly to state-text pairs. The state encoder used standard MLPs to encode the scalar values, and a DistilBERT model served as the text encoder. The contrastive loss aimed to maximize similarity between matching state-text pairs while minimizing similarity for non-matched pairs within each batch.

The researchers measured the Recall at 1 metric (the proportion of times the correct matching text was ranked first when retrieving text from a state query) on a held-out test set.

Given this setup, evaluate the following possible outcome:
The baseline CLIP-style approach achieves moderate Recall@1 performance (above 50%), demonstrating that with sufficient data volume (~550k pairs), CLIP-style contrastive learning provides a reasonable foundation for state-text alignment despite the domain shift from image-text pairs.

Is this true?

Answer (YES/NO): NO